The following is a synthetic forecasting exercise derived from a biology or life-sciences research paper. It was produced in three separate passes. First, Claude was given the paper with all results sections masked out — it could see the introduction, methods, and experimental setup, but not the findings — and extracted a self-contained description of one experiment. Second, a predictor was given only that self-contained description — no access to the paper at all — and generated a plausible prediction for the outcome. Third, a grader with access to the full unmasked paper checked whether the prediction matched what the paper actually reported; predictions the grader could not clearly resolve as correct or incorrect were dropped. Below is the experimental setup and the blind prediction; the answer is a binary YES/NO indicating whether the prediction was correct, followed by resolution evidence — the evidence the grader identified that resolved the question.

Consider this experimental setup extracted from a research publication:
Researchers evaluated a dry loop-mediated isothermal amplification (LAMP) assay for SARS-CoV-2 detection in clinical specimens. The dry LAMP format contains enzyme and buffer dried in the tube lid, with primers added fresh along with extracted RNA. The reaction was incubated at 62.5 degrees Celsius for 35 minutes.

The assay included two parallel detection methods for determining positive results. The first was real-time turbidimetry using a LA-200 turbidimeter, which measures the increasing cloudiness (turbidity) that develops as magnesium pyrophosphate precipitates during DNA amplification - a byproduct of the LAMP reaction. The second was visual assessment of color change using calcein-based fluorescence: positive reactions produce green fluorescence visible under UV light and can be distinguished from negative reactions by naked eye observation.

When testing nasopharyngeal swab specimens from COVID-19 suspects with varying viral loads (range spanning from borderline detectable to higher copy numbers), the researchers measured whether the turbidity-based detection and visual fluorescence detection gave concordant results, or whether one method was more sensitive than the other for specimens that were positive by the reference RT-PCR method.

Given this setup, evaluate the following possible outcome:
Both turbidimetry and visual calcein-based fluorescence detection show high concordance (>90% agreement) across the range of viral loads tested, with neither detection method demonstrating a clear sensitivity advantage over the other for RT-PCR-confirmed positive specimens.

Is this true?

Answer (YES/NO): YES